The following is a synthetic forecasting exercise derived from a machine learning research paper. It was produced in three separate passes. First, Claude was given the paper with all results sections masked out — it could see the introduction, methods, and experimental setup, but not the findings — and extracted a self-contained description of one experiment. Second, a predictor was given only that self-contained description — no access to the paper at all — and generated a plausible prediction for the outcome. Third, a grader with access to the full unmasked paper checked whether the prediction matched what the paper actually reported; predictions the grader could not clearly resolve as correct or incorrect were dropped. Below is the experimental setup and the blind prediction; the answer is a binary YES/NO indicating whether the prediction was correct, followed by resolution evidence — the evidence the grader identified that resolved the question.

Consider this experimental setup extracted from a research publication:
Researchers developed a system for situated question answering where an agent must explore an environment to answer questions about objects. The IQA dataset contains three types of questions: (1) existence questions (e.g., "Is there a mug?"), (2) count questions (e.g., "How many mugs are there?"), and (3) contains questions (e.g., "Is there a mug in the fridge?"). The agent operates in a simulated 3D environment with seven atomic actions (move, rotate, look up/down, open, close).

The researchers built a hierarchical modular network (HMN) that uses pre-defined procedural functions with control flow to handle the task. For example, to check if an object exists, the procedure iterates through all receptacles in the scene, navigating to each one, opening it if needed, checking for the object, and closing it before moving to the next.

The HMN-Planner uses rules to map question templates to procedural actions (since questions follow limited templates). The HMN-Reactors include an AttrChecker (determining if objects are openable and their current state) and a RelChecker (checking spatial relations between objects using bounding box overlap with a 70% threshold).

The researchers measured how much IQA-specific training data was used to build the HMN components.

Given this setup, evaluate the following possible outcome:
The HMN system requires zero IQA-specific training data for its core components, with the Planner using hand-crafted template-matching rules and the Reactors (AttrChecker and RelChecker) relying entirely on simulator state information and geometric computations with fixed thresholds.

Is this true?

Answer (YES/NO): NO